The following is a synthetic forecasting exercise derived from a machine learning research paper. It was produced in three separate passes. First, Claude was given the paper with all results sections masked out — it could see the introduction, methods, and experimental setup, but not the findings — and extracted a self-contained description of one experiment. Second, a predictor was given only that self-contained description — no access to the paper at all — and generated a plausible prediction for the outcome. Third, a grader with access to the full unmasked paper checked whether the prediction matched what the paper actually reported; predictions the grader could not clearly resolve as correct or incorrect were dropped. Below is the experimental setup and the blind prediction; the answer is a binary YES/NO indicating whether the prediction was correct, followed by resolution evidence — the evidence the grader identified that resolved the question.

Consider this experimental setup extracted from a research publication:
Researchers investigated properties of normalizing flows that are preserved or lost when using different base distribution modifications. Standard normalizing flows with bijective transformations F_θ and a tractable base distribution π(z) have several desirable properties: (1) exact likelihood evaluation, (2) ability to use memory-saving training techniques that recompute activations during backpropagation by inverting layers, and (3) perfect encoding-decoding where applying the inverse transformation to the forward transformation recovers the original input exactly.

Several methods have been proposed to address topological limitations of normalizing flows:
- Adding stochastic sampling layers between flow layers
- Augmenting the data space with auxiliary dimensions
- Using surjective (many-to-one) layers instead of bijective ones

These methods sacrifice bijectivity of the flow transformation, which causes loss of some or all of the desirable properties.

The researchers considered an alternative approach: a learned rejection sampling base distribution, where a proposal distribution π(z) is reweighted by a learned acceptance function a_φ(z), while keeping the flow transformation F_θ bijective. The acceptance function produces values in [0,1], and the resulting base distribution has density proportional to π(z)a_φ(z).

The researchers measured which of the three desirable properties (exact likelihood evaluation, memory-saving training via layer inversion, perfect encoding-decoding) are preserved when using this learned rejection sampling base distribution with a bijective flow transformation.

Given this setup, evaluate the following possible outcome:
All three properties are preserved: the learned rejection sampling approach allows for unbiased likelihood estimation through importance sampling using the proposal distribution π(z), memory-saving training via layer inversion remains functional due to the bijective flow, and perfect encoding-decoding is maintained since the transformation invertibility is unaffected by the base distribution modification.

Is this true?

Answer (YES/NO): NO